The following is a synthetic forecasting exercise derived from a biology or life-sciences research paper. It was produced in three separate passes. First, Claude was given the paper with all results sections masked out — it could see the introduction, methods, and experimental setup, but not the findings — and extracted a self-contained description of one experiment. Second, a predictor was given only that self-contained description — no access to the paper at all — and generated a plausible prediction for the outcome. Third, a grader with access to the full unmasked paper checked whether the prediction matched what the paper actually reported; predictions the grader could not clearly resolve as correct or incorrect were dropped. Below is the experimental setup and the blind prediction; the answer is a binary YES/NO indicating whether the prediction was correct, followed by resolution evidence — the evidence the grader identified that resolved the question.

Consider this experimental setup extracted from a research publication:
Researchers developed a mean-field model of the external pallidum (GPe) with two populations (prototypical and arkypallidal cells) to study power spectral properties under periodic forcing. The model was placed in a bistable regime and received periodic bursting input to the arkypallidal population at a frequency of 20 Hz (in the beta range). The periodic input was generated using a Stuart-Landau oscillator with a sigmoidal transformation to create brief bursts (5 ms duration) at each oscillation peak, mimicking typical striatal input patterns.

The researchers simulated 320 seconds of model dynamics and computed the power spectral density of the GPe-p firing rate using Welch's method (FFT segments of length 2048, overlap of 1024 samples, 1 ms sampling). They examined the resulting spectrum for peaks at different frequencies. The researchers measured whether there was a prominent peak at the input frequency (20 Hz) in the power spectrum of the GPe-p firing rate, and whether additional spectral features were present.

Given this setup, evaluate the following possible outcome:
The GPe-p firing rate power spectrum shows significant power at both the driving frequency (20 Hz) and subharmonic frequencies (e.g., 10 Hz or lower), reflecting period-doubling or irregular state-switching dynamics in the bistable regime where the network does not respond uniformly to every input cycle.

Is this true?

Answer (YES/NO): NO